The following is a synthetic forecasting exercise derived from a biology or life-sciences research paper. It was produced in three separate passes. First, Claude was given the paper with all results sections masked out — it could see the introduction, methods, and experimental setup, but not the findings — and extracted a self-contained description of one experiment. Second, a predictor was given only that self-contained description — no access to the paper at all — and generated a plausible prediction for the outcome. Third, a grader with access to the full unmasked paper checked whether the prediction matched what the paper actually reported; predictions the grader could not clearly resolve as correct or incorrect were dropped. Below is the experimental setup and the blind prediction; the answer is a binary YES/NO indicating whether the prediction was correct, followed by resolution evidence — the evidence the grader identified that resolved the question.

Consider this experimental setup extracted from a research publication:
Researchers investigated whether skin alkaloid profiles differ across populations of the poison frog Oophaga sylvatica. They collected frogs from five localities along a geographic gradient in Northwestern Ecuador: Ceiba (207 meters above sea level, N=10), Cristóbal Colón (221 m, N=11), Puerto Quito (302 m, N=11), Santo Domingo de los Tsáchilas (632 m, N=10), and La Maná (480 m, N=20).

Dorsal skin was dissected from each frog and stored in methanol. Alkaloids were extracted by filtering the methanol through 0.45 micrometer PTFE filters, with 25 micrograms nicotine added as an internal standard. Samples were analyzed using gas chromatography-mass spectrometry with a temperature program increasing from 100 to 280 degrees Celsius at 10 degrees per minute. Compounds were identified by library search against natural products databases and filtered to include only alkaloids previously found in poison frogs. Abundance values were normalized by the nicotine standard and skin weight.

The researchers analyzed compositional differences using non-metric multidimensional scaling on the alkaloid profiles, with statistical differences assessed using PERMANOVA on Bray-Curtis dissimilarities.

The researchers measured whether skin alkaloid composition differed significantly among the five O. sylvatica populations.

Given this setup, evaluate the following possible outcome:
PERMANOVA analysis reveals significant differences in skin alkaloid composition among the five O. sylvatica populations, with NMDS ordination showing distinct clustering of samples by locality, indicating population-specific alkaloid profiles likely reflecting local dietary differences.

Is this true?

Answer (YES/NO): YES